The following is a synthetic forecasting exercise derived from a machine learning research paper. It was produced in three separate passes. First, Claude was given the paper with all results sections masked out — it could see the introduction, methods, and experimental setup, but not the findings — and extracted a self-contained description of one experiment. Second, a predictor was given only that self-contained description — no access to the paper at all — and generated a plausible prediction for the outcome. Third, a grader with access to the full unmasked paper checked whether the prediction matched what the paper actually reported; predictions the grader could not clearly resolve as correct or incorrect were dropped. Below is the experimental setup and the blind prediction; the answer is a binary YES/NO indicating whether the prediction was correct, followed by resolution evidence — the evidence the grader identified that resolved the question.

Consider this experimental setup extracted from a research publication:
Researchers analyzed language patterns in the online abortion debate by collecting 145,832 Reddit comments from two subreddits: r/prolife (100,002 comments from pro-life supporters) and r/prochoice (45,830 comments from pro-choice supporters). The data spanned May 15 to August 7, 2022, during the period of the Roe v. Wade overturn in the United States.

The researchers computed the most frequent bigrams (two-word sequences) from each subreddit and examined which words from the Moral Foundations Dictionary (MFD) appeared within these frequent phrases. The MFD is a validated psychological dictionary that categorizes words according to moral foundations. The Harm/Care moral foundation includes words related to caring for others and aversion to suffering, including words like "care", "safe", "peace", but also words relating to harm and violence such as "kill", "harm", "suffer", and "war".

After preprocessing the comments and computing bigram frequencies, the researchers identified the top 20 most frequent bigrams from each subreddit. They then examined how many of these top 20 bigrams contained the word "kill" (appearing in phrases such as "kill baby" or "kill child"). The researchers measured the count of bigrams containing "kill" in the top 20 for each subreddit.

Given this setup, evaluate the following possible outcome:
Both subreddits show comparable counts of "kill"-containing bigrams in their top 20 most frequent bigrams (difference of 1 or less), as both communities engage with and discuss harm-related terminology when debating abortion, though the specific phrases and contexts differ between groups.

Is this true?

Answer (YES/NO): NO